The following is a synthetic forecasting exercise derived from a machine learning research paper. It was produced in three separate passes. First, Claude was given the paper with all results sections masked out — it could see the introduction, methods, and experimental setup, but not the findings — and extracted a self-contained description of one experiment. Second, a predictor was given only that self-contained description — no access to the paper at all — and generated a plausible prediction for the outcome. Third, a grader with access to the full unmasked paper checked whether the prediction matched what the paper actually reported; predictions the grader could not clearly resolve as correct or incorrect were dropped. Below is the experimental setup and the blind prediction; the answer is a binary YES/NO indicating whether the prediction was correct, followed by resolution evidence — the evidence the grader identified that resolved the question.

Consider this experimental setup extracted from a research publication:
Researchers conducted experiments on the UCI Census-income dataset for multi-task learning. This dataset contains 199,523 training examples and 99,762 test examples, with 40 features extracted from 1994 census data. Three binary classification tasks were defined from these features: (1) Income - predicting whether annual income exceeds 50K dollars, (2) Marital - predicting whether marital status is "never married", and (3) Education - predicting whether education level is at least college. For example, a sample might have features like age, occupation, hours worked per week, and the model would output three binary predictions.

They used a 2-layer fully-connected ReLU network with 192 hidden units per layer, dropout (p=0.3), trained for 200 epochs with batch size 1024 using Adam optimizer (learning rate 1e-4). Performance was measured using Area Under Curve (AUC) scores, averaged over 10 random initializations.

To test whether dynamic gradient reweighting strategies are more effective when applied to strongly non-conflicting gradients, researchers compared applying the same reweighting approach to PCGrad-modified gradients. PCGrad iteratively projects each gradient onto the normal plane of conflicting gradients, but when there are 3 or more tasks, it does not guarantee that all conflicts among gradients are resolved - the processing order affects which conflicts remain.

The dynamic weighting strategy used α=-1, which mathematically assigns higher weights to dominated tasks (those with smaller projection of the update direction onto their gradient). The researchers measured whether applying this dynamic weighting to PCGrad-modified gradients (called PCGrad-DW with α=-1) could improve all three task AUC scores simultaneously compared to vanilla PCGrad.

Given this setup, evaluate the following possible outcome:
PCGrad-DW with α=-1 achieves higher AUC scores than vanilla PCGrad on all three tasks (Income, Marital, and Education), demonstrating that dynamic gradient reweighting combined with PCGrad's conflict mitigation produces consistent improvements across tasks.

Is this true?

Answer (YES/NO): NO